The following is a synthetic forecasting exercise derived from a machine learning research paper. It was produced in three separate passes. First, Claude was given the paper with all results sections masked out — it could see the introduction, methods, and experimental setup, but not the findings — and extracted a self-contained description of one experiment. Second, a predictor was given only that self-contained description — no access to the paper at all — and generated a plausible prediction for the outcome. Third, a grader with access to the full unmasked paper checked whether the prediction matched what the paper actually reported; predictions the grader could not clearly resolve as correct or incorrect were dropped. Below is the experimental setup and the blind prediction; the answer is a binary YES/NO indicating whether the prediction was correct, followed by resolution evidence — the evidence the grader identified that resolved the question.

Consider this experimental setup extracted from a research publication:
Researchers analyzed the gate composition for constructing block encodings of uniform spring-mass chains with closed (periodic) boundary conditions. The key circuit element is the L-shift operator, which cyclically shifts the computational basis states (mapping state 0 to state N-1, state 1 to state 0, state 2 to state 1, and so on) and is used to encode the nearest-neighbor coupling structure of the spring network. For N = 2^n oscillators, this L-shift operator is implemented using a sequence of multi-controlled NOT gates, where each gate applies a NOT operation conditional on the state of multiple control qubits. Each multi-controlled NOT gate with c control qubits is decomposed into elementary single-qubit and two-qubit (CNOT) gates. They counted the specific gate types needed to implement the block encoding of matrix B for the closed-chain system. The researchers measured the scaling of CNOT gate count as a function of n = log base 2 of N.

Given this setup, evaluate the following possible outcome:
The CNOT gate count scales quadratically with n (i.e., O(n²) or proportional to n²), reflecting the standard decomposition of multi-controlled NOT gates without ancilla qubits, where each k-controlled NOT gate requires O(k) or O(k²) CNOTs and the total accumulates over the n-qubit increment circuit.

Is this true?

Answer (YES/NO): YES